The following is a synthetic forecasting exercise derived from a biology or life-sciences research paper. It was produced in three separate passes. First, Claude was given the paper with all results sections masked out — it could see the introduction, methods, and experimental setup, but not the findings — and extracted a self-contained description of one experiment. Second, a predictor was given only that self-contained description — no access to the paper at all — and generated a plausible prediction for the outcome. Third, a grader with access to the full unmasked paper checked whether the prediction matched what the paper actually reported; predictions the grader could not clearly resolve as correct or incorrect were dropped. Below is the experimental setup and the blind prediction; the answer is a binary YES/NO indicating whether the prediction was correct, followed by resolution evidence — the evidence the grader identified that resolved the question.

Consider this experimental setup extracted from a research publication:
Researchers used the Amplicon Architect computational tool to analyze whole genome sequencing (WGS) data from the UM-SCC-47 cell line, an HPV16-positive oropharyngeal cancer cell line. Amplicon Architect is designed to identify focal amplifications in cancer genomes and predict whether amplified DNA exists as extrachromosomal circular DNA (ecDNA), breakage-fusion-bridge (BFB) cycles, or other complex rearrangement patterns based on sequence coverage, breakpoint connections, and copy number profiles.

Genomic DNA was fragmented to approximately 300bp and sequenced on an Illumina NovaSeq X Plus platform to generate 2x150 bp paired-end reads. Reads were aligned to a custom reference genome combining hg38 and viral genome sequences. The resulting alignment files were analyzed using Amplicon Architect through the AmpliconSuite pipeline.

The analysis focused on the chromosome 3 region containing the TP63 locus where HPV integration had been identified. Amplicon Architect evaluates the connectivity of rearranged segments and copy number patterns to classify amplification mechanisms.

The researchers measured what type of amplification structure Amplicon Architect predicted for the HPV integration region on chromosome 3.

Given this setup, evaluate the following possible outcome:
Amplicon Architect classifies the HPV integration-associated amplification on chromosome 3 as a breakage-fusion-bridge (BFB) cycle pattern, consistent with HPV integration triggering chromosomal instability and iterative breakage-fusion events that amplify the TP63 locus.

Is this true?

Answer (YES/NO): NO